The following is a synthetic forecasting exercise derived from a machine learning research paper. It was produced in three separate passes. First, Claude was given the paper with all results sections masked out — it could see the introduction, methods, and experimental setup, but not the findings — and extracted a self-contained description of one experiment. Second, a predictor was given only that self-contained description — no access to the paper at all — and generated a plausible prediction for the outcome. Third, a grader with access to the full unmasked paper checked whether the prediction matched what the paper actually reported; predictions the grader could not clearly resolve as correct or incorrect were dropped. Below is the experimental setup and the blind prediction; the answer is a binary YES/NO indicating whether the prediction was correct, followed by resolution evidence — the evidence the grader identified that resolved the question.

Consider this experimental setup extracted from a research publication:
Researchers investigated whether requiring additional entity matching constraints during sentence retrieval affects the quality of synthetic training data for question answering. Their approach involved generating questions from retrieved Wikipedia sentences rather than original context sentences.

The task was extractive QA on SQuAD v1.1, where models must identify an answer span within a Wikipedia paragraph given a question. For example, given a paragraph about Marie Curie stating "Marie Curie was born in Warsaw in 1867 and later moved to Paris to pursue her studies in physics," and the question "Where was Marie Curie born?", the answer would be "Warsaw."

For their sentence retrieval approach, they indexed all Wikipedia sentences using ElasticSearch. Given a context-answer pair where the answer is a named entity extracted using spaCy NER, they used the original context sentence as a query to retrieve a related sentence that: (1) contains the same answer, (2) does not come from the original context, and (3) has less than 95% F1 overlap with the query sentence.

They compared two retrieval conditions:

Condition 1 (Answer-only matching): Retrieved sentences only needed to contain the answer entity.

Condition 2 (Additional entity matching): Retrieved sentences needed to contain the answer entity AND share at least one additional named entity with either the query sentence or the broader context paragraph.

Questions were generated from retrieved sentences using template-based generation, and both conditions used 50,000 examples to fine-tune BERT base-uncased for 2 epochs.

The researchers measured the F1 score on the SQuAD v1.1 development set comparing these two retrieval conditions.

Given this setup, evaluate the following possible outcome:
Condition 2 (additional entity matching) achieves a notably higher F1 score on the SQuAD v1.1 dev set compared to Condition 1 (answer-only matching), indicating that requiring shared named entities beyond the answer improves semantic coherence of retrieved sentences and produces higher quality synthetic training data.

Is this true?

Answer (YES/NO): YES